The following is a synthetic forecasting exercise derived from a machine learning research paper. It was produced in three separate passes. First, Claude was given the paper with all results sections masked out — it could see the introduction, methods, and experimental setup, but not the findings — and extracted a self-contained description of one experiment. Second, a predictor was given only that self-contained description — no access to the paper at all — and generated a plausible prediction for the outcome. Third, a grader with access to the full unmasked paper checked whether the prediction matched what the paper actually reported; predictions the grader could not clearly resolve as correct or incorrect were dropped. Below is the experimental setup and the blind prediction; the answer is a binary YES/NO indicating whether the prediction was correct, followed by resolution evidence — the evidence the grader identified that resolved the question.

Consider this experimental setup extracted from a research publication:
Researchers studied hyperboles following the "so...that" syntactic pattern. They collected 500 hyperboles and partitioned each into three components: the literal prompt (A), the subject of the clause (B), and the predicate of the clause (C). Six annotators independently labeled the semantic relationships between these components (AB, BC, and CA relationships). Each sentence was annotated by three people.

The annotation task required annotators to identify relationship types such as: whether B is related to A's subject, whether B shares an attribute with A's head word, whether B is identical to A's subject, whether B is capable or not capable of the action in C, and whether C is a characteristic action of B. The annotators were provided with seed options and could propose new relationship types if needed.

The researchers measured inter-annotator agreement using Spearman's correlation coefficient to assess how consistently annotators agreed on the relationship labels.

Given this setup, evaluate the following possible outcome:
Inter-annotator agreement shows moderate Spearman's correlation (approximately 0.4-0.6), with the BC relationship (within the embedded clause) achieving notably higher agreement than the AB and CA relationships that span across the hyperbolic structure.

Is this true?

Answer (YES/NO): NO